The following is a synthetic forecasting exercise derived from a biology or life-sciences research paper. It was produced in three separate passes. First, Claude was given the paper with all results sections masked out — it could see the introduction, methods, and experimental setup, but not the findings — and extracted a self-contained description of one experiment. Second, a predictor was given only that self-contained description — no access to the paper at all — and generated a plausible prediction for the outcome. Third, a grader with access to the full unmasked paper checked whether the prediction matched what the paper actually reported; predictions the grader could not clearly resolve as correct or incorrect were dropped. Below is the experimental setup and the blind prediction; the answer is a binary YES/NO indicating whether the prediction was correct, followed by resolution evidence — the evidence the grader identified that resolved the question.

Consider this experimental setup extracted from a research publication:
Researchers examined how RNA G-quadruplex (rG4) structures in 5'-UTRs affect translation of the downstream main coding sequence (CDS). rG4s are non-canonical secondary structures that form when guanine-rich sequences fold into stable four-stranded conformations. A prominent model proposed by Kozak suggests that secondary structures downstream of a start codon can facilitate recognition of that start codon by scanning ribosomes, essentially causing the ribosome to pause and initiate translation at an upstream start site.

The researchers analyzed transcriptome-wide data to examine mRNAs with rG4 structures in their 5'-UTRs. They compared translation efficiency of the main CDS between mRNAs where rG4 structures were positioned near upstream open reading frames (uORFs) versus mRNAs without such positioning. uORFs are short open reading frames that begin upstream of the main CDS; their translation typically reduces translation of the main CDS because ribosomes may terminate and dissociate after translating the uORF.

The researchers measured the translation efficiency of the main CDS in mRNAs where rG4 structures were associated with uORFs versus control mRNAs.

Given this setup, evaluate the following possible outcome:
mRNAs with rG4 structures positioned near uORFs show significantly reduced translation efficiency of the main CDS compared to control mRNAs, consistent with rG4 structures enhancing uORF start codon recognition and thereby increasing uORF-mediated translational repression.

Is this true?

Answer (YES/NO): YES